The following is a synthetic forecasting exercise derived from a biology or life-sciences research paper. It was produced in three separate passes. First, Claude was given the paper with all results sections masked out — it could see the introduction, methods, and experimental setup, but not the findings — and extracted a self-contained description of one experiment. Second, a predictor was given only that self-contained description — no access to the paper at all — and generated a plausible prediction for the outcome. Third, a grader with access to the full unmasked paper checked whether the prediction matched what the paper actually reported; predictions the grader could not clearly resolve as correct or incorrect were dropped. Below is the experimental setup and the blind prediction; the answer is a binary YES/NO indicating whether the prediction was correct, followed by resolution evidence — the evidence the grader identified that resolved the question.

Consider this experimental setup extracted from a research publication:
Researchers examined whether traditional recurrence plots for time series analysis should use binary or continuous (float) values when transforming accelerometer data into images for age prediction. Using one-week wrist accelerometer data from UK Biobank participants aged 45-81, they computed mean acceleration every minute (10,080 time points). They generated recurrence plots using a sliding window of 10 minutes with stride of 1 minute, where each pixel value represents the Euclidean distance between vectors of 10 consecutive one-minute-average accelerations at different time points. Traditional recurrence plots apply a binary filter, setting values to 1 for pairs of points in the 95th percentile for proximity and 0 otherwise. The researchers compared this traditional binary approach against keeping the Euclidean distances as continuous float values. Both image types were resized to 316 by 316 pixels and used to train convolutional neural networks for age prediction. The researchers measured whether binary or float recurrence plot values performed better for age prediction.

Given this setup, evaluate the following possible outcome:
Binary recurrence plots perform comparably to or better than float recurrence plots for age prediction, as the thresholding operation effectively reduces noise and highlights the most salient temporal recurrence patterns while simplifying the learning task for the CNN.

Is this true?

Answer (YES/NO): NO